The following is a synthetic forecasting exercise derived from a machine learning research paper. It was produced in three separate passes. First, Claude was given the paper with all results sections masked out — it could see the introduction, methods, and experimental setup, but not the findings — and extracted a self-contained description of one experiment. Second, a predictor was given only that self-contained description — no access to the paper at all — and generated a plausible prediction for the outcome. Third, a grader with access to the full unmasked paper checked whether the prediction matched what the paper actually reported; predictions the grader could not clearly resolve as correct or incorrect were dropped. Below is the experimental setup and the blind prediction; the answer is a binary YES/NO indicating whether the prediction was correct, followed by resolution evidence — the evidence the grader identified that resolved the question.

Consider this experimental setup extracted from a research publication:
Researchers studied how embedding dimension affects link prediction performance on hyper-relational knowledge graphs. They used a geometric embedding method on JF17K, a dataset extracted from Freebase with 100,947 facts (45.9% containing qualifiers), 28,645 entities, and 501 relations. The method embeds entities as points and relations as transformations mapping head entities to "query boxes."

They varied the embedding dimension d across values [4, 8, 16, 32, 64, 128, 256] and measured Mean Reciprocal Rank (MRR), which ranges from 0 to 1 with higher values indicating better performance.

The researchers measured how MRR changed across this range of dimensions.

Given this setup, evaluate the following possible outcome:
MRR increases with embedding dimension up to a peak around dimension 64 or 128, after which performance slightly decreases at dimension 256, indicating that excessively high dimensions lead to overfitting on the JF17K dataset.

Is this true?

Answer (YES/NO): NO